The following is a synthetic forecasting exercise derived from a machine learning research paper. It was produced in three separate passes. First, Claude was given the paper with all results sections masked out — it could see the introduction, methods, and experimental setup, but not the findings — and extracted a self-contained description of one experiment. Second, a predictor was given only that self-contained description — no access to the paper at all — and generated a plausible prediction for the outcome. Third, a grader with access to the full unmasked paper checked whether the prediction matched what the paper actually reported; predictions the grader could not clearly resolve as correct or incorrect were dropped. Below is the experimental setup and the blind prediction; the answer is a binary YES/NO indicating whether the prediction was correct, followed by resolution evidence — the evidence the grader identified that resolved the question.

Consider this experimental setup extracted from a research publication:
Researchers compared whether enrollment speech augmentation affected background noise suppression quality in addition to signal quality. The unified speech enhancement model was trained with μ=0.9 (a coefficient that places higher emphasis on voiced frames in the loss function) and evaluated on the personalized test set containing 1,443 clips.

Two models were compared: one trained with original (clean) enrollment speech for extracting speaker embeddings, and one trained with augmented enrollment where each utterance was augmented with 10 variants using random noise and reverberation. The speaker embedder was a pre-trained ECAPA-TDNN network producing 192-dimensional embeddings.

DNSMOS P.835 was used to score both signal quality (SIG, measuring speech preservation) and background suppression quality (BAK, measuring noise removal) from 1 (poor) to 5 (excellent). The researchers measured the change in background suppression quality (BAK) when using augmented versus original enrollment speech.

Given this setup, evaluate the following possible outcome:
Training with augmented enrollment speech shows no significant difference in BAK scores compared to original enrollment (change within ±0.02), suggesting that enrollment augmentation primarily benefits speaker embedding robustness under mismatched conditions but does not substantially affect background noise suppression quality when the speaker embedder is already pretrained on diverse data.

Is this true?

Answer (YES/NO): YES